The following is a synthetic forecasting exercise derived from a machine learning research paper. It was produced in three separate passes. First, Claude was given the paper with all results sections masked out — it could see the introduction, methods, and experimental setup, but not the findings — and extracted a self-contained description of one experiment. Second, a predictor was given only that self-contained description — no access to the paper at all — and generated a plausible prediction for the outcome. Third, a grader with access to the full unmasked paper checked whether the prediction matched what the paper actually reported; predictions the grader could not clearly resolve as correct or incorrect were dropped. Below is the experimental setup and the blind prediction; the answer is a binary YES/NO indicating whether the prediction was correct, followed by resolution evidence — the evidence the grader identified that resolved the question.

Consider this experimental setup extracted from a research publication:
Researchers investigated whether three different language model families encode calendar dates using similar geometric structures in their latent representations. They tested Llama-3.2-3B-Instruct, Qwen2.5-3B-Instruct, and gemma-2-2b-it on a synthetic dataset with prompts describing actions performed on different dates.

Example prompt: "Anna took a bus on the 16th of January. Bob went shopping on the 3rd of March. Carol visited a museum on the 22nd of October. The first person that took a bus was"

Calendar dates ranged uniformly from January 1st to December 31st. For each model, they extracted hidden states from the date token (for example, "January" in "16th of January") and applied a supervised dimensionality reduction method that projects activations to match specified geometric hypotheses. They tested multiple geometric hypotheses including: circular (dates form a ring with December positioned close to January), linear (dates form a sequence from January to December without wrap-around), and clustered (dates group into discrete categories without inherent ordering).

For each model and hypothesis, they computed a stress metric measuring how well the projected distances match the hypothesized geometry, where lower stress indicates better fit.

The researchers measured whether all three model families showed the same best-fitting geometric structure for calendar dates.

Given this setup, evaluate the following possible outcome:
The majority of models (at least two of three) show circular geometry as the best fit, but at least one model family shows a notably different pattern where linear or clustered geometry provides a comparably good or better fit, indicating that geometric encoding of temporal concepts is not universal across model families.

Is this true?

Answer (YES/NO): NO